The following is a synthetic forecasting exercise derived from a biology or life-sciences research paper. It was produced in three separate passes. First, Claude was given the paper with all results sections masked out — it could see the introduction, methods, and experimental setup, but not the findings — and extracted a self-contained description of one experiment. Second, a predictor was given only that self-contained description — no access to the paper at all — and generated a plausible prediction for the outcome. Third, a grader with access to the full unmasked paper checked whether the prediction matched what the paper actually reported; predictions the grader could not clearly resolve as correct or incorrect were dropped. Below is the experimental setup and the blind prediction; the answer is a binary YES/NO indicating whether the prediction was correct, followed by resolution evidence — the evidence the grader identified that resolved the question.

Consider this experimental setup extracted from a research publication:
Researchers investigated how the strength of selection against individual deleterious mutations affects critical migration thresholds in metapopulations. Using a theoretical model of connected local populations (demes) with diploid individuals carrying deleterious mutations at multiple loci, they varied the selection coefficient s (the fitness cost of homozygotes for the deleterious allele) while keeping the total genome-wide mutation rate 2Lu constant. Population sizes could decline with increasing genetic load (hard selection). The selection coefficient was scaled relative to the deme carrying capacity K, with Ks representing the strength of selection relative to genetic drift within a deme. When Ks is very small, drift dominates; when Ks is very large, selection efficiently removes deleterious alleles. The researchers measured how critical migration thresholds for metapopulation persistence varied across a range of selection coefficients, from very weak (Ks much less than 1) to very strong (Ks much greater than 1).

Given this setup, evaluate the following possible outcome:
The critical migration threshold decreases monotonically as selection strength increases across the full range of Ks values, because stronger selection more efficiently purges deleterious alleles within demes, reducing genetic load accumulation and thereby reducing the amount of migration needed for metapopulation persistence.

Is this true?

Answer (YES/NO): NO